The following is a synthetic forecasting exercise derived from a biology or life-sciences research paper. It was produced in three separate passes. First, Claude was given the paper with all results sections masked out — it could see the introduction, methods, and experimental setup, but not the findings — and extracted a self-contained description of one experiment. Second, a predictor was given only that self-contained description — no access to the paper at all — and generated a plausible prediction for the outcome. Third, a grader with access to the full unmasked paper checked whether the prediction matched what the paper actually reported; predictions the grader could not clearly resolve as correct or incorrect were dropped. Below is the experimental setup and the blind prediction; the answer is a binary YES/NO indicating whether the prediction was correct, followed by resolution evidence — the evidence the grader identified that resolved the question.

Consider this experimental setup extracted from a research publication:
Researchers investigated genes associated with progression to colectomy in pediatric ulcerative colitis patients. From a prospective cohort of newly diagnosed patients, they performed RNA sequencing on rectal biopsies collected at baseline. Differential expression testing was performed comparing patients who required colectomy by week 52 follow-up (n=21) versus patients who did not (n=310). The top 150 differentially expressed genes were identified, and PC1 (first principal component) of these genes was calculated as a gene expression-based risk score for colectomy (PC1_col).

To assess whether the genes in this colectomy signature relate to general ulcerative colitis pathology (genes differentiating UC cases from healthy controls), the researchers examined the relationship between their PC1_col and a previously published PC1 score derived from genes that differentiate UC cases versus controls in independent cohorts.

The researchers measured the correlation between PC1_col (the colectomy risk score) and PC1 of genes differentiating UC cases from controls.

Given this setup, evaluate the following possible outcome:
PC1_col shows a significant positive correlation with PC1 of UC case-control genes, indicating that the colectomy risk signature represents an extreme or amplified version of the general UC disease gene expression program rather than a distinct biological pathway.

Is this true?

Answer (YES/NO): YES